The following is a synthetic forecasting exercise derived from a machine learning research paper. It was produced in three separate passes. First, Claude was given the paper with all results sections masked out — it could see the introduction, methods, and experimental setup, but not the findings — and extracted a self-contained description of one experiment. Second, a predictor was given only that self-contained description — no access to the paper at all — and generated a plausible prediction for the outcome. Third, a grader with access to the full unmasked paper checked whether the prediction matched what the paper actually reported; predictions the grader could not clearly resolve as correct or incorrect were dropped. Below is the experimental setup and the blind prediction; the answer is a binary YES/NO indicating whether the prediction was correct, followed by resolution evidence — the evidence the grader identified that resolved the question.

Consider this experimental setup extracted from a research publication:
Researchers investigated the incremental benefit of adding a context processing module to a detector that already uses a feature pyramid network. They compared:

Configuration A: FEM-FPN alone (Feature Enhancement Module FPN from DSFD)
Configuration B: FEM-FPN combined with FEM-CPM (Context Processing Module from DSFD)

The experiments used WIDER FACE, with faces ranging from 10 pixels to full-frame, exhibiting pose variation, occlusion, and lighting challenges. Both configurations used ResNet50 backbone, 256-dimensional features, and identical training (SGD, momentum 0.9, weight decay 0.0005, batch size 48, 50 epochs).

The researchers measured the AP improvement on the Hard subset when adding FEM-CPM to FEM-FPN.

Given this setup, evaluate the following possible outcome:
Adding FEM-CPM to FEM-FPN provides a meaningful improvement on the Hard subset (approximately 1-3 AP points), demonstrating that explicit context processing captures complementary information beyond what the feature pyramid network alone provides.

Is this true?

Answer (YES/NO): NO